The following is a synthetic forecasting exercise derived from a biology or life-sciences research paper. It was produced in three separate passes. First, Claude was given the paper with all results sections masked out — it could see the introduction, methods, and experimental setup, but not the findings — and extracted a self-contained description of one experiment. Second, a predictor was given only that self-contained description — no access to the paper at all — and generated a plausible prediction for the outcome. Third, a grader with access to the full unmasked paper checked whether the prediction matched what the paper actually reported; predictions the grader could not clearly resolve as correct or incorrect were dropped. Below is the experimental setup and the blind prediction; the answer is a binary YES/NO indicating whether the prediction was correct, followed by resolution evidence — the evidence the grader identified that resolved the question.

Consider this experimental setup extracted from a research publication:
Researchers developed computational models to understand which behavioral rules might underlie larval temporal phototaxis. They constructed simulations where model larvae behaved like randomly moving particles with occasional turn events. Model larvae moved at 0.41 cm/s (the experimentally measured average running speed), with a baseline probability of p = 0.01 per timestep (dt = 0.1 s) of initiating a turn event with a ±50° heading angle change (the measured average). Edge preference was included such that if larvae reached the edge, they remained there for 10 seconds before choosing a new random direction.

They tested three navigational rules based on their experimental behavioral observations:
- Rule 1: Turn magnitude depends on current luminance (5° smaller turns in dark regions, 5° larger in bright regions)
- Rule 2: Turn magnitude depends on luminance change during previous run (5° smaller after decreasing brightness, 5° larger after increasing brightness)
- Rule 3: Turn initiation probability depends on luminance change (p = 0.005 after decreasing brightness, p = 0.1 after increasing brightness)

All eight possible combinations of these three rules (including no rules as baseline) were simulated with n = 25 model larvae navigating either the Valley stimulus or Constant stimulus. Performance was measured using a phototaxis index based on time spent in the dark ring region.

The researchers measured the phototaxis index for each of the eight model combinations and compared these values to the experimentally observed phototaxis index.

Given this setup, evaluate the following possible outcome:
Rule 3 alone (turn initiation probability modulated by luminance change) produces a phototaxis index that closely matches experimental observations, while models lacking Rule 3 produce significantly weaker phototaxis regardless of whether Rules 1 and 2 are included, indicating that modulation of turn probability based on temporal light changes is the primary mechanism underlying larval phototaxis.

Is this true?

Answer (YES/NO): NO